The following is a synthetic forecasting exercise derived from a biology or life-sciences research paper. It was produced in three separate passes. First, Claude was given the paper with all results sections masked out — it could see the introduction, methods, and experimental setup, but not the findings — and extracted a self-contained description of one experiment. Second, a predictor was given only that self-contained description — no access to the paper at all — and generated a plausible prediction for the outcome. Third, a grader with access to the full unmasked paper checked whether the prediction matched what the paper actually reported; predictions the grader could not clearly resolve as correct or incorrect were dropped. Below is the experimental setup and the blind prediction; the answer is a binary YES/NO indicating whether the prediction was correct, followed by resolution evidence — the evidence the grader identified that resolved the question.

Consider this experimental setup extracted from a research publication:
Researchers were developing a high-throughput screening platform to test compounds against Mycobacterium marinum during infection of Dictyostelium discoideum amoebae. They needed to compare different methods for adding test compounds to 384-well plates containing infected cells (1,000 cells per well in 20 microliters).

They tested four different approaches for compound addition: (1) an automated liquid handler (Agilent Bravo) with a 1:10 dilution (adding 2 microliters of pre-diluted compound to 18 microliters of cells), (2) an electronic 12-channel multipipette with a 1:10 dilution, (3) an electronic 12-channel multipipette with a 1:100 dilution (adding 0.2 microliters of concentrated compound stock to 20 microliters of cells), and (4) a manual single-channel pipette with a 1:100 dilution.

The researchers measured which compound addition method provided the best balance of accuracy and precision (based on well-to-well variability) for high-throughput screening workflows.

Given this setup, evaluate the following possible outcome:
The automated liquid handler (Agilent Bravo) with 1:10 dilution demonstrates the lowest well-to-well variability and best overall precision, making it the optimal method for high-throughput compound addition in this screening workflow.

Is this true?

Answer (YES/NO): NO